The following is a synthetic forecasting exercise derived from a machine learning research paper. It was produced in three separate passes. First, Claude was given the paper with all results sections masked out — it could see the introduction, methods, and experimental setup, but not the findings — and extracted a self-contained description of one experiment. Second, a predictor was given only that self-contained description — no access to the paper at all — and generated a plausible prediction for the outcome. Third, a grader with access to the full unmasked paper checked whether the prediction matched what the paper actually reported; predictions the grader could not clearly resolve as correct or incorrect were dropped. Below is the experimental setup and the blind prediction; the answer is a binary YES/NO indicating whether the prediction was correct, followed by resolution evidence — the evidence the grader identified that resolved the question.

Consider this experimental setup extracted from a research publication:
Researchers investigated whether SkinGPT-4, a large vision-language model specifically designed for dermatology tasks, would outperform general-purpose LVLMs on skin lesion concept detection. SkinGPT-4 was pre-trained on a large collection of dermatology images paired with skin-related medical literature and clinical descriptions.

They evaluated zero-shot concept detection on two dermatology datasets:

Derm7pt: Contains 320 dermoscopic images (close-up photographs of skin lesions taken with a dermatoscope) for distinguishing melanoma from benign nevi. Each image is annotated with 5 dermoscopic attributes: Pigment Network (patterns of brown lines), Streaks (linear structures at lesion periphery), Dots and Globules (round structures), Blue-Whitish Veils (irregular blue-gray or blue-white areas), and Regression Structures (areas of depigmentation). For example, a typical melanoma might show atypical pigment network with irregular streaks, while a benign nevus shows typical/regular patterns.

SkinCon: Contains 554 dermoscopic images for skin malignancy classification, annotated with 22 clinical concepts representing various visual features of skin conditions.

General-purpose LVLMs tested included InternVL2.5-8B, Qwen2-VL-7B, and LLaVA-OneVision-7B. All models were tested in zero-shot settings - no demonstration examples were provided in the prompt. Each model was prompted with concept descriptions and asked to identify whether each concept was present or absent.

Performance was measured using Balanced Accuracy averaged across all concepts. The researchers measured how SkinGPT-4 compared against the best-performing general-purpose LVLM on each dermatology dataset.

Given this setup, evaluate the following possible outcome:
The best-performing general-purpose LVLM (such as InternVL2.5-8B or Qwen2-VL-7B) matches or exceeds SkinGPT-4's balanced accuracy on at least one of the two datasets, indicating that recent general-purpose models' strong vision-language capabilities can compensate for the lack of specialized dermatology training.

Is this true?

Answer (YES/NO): YES